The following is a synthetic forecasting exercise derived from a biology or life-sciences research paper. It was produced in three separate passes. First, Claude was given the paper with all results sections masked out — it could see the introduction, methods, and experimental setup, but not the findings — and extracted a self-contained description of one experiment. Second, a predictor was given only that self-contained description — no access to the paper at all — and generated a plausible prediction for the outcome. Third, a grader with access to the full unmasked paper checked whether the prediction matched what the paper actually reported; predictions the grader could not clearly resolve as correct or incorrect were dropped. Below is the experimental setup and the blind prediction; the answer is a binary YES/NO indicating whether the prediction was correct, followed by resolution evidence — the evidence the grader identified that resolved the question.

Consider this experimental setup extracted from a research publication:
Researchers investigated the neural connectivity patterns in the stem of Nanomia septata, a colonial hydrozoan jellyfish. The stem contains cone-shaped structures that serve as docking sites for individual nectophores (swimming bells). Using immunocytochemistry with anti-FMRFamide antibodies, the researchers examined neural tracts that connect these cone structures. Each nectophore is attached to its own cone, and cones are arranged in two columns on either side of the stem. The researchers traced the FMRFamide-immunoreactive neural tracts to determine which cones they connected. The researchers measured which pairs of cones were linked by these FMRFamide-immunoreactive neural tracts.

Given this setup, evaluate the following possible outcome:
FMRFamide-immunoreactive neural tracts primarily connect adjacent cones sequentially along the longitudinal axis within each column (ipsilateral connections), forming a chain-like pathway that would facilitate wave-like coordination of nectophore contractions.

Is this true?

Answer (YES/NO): NO